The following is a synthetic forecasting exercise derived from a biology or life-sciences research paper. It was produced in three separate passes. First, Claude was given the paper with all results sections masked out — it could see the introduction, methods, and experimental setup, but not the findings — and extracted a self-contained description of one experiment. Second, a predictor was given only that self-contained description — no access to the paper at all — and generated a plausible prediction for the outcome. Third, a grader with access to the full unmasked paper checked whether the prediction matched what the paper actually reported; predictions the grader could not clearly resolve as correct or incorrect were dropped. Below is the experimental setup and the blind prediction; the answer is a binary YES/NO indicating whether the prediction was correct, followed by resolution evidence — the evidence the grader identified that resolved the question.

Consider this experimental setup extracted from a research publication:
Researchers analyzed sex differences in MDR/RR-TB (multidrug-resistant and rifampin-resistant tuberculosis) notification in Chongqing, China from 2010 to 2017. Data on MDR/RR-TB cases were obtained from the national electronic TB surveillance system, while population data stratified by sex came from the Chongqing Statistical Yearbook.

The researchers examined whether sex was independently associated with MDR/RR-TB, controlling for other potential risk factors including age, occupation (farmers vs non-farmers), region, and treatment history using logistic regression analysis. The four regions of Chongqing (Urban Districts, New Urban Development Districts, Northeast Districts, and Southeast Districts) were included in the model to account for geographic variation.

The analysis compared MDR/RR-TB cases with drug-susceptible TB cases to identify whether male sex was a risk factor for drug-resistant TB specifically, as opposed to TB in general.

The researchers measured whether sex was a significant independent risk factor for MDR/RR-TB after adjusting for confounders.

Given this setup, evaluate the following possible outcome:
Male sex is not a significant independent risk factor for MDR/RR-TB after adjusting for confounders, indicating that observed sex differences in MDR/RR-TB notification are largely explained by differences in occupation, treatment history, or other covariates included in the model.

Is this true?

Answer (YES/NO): NO